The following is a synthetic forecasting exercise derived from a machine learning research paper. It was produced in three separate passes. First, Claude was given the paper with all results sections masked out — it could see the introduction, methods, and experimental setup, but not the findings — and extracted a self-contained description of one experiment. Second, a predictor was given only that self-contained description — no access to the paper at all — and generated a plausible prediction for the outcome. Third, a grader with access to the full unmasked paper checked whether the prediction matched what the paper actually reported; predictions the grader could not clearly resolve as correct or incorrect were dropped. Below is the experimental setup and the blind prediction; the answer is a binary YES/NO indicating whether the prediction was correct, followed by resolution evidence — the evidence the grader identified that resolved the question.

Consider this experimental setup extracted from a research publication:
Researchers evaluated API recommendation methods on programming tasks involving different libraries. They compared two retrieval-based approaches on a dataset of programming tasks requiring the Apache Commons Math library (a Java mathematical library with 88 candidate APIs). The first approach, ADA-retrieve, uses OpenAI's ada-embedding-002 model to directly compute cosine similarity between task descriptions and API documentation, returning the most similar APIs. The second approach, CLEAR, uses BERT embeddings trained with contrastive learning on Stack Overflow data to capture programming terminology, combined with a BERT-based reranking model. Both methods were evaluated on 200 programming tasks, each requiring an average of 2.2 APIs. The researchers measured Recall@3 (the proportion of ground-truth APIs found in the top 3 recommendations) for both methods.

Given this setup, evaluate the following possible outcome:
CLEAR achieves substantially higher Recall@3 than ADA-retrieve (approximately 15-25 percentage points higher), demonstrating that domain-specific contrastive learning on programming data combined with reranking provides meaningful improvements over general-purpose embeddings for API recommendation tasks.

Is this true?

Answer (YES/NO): NO